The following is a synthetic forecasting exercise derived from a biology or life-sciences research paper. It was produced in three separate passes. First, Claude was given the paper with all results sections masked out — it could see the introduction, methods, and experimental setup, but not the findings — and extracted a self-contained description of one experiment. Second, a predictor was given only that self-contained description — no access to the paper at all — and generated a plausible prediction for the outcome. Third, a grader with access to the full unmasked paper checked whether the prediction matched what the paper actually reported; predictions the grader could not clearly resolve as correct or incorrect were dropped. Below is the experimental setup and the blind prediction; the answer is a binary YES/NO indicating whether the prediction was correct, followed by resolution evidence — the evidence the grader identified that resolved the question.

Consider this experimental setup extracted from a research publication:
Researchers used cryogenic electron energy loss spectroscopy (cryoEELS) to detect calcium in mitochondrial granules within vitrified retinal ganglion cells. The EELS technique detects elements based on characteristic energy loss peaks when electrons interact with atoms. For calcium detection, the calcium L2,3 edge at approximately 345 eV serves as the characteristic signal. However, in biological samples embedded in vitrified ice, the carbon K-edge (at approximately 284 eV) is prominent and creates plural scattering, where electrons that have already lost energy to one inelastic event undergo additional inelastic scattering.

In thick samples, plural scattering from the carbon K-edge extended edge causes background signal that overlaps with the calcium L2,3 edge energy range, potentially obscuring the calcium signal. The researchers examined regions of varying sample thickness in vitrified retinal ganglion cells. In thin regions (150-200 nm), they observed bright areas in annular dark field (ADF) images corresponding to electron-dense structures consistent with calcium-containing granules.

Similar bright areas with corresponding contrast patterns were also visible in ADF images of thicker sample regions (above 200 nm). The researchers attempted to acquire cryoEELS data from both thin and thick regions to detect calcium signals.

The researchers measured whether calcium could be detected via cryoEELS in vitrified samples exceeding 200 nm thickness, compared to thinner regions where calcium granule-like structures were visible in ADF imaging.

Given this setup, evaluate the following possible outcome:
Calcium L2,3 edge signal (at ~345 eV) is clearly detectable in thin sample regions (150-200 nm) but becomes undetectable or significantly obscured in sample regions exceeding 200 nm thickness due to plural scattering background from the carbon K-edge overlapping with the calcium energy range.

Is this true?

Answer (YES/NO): YES